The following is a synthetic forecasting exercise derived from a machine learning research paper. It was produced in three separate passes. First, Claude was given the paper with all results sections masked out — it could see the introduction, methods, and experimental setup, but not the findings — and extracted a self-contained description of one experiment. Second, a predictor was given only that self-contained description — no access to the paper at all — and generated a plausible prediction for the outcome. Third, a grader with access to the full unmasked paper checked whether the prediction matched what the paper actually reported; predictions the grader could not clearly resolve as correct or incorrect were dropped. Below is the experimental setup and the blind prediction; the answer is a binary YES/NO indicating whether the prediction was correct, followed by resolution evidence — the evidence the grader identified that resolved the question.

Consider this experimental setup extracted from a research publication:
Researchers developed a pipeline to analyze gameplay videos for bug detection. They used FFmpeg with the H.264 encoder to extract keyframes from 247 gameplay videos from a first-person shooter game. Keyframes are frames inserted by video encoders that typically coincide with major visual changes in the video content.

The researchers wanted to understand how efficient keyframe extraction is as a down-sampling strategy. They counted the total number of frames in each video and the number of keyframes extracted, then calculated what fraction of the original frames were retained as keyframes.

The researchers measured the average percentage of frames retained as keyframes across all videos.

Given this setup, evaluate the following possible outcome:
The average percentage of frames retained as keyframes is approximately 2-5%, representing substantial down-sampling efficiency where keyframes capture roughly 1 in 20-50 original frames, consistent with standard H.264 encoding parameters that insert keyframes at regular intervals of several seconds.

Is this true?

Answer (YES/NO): NO